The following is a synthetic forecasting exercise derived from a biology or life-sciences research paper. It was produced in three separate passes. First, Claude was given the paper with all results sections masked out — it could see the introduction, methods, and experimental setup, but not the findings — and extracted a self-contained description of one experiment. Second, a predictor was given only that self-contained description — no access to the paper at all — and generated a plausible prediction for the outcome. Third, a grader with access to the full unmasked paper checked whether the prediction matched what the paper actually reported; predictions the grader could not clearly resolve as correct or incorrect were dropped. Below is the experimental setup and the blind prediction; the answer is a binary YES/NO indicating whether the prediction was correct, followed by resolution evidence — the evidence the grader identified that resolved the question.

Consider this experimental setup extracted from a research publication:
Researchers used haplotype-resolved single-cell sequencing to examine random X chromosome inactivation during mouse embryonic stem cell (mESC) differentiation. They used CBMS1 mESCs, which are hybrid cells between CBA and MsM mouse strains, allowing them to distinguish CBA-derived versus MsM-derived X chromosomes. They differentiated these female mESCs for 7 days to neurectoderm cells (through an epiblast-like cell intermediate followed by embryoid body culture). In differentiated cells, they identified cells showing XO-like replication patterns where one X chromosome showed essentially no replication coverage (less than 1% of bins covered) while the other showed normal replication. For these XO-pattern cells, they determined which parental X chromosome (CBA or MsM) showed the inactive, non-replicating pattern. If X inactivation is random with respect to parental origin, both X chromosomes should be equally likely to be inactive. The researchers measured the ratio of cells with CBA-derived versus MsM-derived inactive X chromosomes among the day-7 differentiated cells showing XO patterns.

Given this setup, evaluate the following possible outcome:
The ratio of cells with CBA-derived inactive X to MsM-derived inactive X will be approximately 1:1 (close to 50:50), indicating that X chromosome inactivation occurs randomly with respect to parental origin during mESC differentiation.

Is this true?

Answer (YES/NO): NO